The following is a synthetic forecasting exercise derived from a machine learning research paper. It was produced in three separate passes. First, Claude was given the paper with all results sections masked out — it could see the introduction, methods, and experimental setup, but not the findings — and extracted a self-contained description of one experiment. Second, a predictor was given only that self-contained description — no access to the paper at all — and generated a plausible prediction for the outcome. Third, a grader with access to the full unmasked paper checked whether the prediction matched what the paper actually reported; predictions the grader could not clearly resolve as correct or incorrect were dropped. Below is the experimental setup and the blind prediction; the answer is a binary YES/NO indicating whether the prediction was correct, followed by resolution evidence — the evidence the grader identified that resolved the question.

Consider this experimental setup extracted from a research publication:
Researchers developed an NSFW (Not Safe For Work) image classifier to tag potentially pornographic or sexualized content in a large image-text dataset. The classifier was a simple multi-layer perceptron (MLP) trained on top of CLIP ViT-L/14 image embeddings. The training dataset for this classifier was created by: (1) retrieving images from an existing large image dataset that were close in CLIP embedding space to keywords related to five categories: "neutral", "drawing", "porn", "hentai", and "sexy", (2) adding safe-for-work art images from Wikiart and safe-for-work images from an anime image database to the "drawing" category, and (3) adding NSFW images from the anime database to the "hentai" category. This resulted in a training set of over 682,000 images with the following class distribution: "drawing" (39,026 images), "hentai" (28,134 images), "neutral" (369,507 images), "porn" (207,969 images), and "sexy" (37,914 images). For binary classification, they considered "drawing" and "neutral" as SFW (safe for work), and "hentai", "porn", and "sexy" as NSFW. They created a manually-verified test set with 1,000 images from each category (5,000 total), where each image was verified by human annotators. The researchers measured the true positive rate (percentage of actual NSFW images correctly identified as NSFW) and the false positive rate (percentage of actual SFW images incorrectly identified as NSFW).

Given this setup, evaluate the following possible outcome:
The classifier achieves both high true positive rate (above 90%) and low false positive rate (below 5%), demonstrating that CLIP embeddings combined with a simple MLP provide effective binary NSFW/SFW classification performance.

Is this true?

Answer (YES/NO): NO